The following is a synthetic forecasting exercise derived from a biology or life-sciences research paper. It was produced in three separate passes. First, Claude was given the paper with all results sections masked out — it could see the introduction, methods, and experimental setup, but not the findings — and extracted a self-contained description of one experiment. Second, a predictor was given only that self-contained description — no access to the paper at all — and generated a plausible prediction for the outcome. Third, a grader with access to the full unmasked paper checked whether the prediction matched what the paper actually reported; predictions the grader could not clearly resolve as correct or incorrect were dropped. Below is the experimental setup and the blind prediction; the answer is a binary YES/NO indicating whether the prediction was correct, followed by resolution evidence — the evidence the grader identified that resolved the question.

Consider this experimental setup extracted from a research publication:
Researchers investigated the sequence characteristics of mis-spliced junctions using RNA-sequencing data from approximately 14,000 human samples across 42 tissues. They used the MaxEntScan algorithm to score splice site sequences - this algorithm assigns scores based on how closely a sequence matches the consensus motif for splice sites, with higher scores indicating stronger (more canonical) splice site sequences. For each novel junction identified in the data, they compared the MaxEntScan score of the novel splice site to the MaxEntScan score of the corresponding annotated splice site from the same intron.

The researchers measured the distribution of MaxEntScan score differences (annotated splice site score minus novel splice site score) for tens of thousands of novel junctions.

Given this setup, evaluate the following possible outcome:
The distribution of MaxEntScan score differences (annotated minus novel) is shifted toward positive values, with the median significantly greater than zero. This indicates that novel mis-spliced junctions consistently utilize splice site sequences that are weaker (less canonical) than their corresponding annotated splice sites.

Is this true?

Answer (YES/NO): YES